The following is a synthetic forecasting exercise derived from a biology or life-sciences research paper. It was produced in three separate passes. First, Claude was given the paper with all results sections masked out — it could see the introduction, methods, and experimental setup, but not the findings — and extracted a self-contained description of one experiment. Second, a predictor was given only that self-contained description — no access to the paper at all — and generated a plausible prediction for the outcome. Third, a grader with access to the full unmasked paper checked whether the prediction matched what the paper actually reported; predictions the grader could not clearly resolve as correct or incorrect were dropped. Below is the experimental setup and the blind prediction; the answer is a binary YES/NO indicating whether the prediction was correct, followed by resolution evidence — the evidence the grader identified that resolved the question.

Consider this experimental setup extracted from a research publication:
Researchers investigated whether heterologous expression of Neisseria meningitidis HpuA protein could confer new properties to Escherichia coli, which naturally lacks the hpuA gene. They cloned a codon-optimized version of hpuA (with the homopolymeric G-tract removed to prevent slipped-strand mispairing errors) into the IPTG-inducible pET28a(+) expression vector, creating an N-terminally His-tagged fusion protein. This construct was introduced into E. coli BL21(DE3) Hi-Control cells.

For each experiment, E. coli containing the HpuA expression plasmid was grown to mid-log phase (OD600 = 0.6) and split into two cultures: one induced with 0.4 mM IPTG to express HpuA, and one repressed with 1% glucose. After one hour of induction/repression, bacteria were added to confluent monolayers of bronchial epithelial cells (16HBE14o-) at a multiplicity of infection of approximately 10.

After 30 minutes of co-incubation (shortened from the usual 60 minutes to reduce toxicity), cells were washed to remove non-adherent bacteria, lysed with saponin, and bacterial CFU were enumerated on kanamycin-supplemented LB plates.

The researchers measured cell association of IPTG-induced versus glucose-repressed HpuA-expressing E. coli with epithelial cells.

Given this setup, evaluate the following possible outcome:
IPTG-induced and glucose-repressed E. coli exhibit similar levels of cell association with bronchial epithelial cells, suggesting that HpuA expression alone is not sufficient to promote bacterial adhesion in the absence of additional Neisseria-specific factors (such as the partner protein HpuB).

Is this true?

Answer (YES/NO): NO